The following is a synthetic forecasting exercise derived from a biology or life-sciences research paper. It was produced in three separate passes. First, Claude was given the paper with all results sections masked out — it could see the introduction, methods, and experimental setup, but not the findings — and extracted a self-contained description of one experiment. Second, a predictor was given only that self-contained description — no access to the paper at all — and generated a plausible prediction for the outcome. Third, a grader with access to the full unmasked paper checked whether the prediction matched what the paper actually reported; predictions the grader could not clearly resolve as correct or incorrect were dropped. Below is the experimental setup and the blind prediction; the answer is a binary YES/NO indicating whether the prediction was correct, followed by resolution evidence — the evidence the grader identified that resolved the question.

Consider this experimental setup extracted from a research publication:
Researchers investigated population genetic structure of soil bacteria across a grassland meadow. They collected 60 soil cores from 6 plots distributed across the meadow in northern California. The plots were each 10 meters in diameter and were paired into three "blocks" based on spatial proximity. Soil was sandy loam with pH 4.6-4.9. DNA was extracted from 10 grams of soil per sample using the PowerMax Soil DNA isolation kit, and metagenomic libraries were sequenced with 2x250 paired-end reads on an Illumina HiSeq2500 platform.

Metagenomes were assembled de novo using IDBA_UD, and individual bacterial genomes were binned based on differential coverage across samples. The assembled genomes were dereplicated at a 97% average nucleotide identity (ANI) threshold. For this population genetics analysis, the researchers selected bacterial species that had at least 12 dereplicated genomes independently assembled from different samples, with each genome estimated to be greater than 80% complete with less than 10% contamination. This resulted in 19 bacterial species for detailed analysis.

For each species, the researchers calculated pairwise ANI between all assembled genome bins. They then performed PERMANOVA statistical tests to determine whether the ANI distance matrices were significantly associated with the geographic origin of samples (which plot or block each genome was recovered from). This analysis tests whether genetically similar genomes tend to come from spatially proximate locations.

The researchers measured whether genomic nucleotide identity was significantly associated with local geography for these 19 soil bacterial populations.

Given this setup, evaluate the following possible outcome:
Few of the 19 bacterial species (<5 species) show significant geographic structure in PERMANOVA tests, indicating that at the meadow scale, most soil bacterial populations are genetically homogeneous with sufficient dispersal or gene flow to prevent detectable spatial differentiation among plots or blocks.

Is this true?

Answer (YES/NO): NO